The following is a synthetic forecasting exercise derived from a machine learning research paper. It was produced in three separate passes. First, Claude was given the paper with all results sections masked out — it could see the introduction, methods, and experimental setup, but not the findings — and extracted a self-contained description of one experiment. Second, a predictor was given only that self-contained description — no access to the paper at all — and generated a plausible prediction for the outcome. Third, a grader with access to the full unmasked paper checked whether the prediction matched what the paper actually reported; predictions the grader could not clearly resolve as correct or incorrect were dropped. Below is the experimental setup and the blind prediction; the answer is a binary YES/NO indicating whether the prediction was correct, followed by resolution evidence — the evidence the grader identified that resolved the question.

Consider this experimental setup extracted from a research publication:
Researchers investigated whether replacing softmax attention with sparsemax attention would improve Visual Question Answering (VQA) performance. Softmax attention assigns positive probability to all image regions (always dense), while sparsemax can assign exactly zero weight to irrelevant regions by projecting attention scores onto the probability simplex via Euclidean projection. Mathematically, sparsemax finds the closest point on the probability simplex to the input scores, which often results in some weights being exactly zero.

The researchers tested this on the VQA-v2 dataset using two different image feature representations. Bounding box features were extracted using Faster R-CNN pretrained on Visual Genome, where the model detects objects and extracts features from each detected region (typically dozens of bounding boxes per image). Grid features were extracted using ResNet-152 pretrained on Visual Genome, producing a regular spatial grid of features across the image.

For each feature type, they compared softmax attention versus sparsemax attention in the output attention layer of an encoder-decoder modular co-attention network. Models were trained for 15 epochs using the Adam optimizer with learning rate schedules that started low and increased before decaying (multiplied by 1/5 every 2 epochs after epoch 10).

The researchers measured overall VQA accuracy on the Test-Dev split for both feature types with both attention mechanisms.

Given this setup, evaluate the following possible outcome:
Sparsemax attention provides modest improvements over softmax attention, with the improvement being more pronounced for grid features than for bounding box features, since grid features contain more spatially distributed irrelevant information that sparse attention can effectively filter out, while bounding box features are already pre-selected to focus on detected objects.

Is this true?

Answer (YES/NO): NO